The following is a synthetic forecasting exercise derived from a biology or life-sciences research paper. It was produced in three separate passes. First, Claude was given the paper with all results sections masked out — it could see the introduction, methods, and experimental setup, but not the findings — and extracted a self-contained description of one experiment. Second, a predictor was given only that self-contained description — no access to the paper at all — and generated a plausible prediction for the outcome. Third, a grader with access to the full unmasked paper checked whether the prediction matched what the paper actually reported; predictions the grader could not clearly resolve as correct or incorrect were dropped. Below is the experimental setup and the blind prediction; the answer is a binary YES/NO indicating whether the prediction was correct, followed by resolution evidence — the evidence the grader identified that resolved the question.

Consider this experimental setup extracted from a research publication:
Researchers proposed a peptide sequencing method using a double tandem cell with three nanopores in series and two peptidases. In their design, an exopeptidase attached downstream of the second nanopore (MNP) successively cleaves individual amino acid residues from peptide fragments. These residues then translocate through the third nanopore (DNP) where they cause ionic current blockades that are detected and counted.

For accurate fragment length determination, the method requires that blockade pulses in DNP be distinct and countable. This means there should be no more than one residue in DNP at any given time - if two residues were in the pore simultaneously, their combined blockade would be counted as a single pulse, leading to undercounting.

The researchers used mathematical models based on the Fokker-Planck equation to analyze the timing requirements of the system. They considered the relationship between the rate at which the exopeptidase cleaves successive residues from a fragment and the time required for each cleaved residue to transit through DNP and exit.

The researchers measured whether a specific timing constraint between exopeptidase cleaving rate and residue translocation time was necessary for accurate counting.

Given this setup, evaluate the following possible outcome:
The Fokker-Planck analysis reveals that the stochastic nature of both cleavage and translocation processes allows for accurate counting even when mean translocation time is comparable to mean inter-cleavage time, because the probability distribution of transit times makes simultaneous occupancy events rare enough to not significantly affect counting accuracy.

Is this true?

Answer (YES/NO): NO